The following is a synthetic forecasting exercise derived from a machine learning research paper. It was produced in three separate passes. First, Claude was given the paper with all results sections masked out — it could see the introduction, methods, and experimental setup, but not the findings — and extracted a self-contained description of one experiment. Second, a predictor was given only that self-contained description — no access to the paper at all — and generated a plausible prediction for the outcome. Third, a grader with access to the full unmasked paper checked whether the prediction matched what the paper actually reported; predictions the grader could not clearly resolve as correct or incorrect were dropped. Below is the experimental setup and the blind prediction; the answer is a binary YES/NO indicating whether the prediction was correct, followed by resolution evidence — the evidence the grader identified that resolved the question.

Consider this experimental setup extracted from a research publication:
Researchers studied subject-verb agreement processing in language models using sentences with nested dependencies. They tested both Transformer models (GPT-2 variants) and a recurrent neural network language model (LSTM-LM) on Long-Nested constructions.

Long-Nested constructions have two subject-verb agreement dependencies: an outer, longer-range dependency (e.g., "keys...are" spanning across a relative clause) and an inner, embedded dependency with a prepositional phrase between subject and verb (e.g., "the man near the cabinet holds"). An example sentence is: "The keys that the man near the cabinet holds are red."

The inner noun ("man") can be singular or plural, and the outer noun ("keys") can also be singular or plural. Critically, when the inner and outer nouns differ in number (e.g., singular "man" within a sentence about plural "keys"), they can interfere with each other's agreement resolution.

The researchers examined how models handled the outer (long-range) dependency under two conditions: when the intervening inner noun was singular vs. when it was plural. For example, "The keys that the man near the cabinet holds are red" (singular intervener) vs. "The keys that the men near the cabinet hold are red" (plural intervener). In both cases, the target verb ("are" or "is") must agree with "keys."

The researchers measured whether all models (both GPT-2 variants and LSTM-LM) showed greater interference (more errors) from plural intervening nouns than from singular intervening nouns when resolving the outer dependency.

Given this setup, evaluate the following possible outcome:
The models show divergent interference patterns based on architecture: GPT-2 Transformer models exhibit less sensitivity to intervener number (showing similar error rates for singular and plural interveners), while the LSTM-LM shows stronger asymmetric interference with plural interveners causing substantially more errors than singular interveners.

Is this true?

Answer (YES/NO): NO